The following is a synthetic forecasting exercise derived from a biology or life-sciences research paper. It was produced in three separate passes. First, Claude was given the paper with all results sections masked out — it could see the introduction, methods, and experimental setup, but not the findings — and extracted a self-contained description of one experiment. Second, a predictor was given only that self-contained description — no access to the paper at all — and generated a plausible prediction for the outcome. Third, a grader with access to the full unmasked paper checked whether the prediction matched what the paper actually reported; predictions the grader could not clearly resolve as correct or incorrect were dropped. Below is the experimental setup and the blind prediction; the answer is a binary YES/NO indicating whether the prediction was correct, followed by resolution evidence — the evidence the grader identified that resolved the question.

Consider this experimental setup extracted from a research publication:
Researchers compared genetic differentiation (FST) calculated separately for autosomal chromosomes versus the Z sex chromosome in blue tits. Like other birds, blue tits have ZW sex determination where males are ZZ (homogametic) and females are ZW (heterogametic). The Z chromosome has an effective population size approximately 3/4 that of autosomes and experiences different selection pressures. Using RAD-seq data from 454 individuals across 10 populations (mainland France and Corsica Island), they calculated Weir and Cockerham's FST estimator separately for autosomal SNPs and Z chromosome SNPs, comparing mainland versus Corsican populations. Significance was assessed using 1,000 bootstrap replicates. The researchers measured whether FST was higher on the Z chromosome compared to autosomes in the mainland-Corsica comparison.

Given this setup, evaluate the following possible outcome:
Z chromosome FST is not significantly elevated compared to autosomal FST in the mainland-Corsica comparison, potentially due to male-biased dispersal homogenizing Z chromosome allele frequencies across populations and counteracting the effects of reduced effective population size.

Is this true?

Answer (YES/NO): NO